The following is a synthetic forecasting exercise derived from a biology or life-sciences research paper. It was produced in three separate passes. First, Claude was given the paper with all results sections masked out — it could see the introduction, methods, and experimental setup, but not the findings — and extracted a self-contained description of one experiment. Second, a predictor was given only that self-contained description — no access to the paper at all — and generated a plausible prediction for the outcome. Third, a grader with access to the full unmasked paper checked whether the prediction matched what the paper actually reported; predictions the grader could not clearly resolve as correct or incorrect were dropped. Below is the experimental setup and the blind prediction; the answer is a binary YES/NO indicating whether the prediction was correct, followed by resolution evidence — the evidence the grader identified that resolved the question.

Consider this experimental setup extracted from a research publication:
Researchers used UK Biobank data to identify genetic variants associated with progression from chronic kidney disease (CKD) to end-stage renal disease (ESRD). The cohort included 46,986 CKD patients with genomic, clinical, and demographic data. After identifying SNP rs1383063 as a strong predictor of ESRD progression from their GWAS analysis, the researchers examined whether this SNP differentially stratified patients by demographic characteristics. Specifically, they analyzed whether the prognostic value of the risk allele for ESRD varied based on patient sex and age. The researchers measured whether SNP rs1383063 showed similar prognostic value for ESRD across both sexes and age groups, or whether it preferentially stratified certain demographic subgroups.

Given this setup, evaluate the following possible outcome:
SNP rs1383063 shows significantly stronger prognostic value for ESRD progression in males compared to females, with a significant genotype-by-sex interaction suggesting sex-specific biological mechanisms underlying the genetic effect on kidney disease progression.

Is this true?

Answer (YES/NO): YES